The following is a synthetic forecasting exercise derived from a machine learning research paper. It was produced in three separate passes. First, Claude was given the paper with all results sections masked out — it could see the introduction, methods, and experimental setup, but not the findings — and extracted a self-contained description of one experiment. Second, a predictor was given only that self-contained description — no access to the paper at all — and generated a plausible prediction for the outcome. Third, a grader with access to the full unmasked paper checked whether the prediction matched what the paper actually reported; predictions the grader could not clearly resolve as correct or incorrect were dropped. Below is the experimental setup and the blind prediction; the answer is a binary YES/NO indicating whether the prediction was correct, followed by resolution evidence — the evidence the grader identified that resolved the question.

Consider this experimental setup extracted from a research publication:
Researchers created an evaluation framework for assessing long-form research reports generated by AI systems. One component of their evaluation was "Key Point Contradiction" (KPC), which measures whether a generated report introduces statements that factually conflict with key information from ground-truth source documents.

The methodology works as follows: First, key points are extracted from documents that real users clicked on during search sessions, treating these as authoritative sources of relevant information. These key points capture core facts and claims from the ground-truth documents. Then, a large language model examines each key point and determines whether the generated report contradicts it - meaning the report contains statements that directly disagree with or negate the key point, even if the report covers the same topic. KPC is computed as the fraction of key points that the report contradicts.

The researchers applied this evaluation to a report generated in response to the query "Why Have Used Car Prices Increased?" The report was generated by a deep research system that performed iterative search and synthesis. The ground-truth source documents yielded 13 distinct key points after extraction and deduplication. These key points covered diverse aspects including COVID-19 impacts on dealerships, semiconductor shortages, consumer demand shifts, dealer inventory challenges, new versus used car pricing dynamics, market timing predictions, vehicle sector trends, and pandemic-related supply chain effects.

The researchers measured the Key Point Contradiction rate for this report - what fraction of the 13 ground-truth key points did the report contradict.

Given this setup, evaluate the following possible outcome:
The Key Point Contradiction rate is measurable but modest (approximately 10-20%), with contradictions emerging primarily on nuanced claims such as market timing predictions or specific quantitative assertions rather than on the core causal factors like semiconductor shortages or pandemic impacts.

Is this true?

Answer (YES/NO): NO